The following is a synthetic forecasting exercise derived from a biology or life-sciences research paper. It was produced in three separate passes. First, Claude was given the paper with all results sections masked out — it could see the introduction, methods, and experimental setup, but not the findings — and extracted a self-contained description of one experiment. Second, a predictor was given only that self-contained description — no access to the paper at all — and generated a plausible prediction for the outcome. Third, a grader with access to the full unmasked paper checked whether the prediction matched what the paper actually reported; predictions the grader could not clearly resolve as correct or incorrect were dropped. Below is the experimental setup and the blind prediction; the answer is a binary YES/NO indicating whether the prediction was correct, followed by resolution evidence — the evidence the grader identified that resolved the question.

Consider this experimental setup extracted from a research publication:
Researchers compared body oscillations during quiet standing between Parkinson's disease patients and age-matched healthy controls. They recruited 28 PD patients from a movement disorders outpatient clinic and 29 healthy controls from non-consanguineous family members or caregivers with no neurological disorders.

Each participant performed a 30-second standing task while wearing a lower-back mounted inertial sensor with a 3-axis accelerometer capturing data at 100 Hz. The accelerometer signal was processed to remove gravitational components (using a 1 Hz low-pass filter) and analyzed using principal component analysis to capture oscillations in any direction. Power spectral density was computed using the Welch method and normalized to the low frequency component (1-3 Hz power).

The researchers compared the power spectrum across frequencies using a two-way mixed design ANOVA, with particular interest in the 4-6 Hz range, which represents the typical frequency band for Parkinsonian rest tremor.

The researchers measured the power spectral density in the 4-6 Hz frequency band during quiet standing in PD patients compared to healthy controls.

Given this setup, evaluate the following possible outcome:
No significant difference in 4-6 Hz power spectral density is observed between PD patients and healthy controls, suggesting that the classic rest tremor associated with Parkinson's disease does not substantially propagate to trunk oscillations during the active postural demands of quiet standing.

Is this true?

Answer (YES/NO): NO